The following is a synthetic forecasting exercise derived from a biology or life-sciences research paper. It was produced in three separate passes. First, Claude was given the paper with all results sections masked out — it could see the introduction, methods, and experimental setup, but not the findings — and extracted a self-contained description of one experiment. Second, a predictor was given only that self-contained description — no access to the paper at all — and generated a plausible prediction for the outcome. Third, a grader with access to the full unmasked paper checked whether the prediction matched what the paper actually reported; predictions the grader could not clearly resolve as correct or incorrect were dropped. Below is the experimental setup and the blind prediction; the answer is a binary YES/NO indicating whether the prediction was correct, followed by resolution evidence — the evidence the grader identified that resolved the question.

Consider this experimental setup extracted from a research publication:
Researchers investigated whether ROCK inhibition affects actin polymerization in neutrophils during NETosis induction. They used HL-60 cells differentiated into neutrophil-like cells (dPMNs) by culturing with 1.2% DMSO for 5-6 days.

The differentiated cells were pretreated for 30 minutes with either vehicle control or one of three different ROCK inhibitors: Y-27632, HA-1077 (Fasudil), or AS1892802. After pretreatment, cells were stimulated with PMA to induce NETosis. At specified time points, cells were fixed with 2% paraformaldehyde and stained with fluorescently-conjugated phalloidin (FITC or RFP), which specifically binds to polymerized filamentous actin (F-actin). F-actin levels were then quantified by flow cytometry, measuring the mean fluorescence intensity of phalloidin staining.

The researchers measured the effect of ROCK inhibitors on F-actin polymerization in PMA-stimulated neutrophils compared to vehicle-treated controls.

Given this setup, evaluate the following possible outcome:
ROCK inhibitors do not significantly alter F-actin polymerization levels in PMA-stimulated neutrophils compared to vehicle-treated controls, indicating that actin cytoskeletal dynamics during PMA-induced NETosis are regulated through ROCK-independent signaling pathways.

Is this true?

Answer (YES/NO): NO